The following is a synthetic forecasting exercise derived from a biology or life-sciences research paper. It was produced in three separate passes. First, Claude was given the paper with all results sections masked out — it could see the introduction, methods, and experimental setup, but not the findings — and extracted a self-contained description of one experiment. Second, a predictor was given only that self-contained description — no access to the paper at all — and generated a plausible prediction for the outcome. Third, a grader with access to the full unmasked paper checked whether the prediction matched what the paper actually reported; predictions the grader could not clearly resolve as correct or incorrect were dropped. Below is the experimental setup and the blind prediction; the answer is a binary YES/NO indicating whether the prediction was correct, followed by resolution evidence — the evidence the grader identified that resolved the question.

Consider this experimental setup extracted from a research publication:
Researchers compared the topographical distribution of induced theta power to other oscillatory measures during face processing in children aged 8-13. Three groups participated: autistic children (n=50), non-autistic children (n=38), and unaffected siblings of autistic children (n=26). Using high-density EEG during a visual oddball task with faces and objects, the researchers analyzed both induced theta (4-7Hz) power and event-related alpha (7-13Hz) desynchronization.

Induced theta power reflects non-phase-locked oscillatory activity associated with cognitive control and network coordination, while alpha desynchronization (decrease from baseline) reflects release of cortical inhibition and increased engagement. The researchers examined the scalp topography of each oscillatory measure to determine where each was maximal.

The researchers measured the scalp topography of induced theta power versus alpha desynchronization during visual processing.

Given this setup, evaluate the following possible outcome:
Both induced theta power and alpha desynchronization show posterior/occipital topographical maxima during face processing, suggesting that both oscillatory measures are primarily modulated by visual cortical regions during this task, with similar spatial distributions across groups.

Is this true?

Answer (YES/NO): NO